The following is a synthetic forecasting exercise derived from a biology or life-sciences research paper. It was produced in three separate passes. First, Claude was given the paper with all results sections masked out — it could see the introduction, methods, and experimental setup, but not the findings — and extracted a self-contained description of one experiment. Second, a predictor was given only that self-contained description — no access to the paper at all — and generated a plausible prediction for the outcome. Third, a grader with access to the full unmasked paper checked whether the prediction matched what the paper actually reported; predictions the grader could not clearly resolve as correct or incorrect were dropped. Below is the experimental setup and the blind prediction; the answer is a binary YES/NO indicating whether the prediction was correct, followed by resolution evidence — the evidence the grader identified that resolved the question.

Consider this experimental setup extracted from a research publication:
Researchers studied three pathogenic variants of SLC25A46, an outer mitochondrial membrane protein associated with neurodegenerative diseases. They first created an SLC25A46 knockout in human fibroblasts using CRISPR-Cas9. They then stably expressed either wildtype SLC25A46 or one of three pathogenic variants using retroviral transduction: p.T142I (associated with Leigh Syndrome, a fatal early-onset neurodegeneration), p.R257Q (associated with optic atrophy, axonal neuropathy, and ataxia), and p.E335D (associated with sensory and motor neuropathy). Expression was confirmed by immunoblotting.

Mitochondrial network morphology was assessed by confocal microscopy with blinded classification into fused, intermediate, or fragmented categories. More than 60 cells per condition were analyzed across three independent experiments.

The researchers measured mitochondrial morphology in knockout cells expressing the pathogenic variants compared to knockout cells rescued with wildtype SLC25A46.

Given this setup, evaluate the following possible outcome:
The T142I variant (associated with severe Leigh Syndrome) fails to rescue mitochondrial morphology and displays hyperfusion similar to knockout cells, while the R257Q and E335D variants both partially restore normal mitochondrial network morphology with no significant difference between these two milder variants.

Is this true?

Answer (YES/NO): NO